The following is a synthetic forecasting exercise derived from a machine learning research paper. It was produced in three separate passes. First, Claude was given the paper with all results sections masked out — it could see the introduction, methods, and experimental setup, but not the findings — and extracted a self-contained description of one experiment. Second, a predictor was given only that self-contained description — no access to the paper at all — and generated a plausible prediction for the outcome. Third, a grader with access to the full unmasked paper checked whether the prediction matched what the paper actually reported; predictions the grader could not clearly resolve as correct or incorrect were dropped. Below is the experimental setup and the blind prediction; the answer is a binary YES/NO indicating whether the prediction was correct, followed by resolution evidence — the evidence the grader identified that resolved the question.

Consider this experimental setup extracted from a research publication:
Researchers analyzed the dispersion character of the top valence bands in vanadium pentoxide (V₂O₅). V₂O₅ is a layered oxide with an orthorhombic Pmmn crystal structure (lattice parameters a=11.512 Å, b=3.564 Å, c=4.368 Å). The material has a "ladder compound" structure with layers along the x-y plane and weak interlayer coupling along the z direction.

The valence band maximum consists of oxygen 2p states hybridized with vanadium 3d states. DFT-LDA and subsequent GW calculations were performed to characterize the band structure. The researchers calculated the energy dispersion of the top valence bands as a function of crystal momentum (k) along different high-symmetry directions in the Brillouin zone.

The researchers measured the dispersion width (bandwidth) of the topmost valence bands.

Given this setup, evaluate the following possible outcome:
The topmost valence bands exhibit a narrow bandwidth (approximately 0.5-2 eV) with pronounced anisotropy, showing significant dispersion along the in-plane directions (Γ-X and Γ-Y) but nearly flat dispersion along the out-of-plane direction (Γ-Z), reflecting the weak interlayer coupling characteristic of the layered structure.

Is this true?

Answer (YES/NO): NO